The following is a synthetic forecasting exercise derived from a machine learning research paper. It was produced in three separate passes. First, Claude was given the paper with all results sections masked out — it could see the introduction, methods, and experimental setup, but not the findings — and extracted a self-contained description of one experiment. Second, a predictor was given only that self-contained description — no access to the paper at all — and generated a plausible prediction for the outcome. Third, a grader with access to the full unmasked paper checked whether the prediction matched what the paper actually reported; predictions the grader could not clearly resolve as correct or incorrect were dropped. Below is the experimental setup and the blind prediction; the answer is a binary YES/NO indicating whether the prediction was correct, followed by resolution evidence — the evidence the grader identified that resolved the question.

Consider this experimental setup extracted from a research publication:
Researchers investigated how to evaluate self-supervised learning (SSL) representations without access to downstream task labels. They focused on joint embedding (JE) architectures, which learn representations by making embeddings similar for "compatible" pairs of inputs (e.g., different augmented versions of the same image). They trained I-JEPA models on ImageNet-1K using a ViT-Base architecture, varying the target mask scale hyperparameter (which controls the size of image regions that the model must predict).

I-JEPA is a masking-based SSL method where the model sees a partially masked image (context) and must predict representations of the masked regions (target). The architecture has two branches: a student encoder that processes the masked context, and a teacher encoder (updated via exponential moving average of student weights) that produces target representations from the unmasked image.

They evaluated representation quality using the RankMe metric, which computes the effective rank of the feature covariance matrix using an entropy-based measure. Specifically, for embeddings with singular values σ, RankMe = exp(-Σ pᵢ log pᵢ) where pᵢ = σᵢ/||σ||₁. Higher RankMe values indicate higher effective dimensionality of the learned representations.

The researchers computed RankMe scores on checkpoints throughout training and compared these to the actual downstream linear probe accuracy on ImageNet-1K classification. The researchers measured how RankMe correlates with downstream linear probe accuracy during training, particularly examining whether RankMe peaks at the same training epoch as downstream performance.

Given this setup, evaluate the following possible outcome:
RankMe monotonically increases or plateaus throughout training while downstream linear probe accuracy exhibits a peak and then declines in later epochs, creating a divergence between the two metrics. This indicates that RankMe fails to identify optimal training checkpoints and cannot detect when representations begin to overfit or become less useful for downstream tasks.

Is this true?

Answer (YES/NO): NO